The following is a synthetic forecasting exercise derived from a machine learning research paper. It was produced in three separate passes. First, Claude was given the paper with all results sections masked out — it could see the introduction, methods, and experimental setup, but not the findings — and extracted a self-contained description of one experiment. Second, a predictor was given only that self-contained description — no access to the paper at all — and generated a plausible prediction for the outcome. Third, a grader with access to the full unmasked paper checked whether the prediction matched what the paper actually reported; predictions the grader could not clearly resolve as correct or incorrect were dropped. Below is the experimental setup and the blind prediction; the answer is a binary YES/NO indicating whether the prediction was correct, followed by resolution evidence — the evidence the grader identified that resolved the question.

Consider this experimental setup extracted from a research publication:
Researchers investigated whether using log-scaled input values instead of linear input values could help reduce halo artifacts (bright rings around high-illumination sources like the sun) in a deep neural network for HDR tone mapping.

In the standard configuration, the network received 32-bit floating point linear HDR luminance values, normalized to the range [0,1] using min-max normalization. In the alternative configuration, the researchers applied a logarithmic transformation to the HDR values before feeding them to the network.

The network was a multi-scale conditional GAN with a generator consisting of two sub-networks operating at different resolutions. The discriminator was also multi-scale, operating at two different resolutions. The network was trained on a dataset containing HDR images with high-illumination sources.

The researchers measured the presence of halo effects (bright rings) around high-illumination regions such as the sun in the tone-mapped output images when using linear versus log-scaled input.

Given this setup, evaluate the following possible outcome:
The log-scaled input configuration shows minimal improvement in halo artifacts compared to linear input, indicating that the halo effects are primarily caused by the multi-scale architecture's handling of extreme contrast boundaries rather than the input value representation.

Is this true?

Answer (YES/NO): NO